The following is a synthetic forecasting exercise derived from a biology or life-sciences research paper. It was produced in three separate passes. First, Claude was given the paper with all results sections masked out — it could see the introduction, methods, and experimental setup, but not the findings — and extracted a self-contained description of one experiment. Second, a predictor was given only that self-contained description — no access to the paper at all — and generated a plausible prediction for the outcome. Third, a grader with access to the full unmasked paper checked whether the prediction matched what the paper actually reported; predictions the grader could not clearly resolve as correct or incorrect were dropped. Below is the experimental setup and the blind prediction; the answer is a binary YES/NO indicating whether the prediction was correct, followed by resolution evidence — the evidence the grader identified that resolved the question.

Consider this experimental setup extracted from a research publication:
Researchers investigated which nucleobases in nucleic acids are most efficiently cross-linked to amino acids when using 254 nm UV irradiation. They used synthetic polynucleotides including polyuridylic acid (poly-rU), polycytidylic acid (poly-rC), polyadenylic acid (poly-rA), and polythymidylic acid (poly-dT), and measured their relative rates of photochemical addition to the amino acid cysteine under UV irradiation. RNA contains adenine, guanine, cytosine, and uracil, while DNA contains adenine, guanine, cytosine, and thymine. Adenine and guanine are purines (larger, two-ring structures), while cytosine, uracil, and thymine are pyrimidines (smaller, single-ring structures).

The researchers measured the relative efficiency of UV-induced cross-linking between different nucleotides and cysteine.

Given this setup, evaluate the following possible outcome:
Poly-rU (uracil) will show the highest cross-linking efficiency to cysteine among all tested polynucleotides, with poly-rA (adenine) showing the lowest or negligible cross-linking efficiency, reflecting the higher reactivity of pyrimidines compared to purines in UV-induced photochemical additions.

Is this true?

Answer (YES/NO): YES